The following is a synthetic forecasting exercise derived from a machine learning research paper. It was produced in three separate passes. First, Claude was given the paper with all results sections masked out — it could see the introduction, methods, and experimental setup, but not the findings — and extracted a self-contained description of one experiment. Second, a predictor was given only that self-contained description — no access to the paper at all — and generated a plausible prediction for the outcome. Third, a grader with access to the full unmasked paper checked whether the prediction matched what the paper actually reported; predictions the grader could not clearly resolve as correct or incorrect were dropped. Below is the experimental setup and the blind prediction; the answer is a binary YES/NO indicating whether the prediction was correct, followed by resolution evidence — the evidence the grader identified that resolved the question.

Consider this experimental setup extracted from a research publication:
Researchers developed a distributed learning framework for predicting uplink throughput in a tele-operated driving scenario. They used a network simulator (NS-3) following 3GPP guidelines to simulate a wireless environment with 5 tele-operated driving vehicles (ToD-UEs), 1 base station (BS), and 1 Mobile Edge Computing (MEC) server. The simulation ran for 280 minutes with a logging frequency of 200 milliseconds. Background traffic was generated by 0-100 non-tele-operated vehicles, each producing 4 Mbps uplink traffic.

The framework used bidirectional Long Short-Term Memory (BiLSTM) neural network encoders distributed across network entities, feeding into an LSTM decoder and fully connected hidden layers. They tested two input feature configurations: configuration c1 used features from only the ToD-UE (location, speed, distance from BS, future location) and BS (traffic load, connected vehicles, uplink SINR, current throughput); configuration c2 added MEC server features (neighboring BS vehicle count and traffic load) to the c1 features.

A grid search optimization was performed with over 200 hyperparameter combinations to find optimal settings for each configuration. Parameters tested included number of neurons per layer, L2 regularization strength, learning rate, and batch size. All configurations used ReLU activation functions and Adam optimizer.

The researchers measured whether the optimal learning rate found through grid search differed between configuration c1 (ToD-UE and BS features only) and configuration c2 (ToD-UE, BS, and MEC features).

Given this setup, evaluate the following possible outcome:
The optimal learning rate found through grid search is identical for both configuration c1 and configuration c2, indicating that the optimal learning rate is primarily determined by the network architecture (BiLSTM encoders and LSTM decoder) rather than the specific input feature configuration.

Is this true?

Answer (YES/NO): NO